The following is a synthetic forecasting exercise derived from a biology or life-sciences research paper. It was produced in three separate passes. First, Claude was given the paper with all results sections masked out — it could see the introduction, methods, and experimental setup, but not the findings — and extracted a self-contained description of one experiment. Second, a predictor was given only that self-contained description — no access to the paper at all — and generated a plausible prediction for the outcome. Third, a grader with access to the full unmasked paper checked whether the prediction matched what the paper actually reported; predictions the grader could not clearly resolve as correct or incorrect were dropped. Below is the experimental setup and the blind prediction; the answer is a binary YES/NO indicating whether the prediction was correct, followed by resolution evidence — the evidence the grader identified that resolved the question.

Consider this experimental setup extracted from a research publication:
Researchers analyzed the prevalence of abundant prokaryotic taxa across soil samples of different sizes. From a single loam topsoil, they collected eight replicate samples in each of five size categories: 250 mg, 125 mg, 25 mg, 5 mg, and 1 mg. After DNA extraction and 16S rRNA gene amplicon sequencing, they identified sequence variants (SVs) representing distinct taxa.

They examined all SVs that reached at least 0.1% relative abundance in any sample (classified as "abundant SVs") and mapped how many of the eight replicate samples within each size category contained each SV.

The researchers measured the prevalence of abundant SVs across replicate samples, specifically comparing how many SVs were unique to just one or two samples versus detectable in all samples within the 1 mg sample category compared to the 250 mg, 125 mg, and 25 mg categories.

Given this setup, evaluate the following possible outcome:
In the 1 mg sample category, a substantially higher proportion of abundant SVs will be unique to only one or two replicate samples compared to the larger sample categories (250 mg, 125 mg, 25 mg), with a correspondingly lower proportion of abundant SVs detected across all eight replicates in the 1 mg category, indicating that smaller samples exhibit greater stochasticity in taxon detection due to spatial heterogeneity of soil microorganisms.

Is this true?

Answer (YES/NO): YES